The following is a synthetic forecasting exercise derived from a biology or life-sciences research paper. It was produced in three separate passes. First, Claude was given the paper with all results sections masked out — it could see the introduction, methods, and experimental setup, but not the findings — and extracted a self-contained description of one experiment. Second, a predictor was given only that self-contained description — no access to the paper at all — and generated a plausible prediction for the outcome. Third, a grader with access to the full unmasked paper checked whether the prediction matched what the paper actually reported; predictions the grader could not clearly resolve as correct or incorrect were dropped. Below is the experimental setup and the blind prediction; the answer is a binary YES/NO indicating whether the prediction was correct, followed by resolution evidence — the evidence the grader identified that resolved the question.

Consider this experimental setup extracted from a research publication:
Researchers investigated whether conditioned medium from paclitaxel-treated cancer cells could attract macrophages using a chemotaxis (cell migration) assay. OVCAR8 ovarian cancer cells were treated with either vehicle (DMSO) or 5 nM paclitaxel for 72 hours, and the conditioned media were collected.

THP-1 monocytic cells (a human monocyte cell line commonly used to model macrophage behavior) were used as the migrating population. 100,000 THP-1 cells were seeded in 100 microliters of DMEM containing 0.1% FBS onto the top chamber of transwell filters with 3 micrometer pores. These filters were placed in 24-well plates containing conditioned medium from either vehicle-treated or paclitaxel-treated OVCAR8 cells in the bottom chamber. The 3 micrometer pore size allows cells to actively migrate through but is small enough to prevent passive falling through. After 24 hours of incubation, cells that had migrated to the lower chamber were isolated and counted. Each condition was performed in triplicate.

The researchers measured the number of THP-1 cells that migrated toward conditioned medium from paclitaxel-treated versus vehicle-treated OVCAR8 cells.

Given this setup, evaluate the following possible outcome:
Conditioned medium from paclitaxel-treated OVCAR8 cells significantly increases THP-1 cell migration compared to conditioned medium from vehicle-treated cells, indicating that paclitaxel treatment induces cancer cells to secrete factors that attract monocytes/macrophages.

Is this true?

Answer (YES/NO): YES